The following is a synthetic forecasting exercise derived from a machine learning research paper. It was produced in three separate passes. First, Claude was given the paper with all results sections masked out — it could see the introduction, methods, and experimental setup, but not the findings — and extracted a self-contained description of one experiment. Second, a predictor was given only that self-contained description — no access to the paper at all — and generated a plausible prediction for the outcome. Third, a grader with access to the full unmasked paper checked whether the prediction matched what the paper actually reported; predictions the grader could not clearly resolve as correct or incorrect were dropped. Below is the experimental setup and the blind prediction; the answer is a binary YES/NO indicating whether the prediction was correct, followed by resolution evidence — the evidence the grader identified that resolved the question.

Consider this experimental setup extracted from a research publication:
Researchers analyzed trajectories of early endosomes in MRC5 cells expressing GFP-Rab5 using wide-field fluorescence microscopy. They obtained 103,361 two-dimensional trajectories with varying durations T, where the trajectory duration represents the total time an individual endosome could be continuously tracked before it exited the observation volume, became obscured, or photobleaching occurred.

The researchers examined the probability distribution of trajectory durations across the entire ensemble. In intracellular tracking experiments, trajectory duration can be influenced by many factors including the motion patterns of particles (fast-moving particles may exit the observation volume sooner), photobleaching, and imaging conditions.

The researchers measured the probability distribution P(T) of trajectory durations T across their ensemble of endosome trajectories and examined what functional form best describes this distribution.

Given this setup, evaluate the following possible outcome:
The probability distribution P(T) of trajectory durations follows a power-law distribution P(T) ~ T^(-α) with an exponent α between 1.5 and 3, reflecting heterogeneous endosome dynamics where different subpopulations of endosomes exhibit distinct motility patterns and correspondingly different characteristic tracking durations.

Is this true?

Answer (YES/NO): YES